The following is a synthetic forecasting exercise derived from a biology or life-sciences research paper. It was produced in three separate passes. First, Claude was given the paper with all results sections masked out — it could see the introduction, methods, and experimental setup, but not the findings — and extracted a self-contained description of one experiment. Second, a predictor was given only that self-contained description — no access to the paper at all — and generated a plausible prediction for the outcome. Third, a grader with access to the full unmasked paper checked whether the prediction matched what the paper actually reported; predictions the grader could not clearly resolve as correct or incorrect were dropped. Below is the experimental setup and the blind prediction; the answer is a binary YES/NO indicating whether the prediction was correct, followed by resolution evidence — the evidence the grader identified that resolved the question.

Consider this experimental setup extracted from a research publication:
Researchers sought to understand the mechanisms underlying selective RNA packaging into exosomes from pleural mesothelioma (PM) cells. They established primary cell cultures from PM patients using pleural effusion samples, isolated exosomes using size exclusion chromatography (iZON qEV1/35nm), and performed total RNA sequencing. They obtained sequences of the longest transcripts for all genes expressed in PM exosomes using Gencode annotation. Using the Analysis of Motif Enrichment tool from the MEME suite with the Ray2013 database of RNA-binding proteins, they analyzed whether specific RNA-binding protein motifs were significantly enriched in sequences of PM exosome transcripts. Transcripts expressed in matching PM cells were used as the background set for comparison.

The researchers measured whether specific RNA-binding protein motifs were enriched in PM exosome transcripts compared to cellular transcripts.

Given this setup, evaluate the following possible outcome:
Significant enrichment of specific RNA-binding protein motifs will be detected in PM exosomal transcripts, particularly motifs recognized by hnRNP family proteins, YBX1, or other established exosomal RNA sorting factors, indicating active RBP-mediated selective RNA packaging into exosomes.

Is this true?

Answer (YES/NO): NO